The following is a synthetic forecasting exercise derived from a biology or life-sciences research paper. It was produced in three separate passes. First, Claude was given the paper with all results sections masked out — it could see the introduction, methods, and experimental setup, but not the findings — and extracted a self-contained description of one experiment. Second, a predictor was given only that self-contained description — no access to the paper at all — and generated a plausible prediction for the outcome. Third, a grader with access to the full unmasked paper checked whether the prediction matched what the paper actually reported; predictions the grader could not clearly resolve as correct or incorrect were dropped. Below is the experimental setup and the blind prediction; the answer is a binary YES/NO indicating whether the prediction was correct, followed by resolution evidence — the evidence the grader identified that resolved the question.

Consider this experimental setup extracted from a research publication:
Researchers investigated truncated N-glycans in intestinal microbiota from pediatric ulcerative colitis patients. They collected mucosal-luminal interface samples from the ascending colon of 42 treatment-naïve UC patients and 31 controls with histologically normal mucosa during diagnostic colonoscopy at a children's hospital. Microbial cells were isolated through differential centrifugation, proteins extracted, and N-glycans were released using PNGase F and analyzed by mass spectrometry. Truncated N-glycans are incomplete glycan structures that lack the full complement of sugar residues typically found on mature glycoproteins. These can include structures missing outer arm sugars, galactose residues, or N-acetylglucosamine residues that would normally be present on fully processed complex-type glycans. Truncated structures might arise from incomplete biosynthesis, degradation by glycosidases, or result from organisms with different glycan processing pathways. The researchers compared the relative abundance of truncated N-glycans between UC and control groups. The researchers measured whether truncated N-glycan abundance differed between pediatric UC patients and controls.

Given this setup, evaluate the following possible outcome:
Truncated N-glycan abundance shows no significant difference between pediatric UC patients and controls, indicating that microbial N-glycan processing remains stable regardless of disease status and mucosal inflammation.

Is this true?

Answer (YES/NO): NO